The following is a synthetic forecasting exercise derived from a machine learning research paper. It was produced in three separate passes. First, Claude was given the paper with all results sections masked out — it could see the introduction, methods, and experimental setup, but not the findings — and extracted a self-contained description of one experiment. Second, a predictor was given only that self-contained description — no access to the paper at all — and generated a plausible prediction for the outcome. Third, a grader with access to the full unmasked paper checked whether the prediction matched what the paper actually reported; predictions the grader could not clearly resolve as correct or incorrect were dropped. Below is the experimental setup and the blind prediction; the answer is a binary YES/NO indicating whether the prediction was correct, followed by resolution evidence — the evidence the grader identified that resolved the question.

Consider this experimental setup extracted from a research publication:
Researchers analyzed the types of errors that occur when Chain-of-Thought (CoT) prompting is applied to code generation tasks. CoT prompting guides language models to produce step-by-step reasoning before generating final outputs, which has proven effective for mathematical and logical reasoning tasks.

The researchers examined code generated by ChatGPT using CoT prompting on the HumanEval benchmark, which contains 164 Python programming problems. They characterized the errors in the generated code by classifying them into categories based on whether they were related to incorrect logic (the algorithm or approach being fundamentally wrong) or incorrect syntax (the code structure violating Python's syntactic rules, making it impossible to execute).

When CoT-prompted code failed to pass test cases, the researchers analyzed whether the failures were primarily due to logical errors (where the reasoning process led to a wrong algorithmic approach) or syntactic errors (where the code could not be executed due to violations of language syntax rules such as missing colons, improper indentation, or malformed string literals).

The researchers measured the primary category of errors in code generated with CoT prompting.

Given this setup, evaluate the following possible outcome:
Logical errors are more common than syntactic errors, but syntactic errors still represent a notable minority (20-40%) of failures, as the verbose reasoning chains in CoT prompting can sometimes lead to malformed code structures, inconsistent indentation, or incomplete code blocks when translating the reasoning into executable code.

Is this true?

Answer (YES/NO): YES